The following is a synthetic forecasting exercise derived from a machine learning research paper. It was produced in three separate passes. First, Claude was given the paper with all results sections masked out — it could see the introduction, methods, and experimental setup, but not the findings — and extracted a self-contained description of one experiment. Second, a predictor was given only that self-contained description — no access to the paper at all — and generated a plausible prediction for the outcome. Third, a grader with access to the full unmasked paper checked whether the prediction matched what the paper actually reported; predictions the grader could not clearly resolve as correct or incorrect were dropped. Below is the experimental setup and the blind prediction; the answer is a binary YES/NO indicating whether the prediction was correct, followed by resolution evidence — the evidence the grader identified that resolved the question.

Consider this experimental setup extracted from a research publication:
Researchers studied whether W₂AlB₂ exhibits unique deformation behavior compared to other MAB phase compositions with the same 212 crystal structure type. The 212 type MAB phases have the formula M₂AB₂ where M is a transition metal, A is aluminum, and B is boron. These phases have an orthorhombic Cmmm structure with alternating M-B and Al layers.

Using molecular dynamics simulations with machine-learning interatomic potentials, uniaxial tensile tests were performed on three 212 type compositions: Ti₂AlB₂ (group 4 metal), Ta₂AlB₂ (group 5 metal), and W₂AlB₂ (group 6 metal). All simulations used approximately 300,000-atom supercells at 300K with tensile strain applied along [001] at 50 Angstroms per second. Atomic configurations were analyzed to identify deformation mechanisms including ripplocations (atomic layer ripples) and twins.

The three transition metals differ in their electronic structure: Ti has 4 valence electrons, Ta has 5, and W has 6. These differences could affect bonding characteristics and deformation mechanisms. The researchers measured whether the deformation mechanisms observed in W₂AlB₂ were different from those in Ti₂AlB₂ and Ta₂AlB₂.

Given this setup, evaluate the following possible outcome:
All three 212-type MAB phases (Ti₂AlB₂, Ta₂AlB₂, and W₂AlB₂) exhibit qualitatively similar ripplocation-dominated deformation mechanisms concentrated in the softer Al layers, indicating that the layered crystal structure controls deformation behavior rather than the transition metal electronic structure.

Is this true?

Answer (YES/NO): NO